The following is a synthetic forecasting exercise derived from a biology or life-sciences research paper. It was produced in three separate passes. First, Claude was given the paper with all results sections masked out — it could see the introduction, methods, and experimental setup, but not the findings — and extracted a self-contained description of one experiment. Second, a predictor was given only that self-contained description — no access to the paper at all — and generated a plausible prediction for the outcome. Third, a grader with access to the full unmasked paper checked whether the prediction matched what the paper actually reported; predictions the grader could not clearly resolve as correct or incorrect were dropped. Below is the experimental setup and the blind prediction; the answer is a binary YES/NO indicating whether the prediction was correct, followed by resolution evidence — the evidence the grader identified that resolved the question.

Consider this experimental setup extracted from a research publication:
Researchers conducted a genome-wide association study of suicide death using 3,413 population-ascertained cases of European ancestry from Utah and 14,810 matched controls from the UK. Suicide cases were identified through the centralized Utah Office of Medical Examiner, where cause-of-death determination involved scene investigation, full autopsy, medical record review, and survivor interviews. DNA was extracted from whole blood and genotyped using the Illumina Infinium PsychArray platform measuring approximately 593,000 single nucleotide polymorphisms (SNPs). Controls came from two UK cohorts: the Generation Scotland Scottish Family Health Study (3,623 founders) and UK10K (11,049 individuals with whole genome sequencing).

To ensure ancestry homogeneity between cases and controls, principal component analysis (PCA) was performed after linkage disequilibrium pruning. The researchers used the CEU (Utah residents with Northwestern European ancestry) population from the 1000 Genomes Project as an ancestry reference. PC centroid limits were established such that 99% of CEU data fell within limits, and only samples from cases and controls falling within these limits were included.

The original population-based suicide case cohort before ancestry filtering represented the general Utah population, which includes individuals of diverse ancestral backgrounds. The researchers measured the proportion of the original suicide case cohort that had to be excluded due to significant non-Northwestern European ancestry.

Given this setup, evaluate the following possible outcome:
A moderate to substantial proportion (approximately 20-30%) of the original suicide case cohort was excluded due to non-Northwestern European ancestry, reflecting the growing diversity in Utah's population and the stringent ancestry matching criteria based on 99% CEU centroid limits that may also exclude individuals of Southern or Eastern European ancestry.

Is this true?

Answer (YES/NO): YES